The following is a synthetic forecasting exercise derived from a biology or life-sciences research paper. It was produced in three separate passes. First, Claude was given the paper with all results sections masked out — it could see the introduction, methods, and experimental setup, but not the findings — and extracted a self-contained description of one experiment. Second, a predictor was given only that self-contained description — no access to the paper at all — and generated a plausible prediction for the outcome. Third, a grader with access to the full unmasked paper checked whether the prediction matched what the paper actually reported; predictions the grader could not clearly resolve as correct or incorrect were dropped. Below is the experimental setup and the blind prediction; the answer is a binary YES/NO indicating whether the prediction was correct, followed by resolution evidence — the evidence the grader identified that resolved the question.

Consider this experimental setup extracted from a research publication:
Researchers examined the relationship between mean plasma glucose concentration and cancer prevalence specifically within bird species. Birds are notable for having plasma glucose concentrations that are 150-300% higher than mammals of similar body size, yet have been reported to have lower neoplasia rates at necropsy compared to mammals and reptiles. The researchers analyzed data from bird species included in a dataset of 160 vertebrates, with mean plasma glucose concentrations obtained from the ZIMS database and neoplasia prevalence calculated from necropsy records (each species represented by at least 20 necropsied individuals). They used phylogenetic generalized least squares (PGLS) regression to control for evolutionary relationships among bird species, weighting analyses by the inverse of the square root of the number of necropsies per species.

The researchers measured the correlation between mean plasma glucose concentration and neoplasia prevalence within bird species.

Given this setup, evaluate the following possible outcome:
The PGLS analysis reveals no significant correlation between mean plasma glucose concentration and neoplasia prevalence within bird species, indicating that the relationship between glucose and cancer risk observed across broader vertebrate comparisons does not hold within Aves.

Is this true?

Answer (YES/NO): YES